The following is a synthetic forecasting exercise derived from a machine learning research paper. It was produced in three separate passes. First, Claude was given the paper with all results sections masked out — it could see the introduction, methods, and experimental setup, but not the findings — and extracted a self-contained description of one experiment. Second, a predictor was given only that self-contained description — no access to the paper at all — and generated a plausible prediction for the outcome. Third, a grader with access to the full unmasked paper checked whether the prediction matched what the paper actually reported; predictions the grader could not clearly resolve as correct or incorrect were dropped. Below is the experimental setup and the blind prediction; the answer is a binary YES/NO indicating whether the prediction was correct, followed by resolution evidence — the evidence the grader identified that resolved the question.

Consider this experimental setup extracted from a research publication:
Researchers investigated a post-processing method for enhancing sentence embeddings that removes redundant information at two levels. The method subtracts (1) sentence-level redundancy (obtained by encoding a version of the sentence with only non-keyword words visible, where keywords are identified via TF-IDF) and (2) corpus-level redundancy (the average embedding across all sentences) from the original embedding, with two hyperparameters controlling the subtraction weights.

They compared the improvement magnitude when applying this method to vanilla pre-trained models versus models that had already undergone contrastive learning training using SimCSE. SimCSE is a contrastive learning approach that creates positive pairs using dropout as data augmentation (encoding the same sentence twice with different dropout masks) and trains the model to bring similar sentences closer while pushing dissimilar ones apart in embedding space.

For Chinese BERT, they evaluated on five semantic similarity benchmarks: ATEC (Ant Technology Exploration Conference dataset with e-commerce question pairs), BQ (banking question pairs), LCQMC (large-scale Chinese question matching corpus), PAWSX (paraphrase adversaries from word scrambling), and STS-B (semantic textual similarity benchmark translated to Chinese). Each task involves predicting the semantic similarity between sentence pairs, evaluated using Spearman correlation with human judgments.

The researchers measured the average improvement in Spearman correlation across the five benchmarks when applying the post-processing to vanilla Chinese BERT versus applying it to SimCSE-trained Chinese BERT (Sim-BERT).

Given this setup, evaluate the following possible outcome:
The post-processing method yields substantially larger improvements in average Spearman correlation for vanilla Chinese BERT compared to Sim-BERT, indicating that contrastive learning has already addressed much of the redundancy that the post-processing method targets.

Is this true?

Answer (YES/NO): YES